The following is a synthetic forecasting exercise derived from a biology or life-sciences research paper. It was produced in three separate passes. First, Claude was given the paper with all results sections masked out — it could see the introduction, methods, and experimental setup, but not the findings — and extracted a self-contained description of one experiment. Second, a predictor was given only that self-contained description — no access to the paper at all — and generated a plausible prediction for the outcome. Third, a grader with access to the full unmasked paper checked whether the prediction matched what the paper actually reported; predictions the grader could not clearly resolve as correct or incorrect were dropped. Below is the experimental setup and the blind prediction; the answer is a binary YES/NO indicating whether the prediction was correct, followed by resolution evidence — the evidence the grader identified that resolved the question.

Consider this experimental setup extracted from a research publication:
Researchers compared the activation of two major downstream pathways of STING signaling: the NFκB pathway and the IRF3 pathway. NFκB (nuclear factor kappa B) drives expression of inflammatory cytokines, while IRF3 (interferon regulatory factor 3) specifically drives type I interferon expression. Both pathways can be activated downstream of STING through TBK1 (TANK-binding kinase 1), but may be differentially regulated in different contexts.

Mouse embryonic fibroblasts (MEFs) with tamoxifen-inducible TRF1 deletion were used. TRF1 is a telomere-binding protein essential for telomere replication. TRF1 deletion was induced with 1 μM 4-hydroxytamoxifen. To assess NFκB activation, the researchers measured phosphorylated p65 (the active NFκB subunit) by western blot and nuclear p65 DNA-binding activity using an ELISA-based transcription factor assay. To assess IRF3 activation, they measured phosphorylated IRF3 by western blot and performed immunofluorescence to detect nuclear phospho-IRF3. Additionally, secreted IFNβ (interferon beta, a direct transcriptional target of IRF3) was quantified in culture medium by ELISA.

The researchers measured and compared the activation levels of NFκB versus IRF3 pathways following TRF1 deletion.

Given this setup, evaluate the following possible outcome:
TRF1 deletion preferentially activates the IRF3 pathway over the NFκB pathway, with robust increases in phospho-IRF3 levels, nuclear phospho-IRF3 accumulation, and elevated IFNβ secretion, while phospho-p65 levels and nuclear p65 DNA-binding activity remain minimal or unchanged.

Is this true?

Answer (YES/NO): NO